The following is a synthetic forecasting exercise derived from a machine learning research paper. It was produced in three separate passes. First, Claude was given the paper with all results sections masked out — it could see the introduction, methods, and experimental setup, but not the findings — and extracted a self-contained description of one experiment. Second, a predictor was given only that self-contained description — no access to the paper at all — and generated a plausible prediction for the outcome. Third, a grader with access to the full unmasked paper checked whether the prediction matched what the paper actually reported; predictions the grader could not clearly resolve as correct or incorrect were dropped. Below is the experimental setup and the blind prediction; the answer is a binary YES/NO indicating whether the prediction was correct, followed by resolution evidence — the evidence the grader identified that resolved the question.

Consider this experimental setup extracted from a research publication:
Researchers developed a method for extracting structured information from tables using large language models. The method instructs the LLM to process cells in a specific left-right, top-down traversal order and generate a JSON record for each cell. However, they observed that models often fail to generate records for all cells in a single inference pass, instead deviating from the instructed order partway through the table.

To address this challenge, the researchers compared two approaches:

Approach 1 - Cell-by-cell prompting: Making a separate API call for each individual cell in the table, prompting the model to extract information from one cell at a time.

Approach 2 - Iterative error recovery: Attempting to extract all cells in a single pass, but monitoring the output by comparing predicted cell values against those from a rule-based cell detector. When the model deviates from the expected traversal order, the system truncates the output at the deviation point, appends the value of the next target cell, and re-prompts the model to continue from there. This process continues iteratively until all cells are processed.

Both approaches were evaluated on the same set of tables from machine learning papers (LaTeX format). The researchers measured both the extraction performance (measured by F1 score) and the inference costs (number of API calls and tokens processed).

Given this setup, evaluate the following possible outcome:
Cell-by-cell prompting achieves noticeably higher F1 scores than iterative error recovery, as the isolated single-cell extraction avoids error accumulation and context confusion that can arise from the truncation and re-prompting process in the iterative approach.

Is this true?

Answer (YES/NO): NO